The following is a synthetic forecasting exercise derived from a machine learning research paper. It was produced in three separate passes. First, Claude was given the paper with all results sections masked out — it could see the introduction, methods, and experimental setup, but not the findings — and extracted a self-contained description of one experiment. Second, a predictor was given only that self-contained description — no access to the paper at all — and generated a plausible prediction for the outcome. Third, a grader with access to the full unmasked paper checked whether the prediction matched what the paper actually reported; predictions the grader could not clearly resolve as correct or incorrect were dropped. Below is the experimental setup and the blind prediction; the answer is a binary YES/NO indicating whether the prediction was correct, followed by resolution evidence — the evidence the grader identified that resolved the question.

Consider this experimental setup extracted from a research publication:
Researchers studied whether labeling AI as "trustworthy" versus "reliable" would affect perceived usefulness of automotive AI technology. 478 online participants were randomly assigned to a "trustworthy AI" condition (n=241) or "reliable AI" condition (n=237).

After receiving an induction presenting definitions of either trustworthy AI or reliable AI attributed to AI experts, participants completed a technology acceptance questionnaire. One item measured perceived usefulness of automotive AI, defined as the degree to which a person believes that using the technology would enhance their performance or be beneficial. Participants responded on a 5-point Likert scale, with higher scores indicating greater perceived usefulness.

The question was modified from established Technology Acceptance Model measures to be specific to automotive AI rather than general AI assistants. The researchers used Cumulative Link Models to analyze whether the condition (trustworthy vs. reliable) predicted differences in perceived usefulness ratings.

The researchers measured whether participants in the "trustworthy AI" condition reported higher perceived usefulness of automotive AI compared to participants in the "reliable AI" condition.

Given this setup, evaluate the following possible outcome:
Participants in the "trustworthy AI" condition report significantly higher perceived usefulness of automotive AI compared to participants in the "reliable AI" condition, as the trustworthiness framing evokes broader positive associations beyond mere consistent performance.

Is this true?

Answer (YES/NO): NO